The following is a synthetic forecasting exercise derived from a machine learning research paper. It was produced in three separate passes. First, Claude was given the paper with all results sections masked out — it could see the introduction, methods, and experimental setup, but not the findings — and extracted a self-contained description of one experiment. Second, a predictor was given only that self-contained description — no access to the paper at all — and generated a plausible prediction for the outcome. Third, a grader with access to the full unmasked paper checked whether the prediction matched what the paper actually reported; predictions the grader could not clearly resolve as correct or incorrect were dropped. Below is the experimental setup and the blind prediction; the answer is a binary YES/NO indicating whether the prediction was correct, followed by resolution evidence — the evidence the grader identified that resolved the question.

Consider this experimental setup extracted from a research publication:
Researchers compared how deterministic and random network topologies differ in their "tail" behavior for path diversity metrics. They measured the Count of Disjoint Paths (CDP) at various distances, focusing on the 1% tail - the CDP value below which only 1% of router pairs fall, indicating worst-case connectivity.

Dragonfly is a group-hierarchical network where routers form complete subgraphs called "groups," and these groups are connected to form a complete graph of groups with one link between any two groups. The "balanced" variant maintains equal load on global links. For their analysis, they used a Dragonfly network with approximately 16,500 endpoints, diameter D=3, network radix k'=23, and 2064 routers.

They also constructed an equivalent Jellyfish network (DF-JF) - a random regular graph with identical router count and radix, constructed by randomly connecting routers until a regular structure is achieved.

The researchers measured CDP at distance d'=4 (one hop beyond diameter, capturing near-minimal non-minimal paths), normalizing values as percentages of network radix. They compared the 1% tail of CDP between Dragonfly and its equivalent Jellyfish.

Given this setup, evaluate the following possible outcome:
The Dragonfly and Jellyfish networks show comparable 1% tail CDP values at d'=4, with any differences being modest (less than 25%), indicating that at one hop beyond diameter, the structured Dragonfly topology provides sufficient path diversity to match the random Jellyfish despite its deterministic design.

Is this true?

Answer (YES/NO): NO